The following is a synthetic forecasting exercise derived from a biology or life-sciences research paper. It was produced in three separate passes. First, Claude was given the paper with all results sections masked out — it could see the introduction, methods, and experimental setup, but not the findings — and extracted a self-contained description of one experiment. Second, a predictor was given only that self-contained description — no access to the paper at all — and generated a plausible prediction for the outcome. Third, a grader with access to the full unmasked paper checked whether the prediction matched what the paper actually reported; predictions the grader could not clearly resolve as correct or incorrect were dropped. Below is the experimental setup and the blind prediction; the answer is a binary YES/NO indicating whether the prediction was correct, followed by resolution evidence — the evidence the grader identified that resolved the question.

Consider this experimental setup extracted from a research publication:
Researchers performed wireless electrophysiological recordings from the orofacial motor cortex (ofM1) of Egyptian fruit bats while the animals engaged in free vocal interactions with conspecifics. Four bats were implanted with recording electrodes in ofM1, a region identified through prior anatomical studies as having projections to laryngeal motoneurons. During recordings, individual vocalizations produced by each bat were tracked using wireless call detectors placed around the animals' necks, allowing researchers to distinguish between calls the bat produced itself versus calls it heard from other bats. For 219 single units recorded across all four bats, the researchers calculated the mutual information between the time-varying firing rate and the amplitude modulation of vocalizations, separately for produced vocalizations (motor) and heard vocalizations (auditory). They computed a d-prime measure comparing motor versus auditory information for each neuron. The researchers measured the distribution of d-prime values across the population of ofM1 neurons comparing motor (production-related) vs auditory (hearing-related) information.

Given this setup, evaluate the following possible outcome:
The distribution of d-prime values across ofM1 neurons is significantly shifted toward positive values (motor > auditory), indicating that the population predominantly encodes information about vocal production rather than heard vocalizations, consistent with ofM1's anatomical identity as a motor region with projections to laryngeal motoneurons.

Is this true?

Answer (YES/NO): YES